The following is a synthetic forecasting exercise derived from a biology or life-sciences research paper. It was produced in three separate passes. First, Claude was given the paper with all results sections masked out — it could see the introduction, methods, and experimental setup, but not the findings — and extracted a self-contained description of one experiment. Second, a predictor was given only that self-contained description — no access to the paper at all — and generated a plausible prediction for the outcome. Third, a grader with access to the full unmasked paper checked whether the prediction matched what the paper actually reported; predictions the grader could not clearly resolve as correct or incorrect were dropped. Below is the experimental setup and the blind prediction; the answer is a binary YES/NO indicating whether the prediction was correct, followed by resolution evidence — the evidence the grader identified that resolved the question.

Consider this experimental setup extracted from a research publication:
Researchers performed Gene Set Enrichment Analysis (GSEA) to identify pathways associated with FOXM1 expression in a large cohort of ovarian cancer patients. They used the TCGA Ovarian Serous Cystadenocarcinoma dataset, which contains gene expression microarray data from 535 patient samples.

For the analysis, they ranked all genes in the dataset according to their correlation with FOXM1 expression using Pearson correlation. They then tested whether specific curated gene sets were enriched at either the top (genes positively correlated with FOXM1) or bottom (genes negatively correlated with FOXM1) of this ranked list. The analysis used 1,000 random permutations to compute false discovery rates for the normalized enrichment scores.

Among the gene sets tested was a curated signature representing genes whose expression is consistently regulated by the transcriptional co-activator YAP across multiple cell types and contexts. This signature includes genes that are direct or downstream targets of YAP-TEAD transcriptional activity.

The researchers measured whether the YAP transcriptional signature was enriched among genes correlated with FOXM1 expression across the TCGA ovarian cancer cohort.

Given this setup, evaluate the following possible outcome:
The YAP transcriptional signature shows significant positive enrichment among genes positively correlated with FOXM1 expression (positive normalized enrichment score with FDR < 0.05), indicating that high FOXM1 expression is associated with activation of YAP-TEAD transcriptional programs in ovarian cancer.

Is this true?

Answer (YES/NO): YES